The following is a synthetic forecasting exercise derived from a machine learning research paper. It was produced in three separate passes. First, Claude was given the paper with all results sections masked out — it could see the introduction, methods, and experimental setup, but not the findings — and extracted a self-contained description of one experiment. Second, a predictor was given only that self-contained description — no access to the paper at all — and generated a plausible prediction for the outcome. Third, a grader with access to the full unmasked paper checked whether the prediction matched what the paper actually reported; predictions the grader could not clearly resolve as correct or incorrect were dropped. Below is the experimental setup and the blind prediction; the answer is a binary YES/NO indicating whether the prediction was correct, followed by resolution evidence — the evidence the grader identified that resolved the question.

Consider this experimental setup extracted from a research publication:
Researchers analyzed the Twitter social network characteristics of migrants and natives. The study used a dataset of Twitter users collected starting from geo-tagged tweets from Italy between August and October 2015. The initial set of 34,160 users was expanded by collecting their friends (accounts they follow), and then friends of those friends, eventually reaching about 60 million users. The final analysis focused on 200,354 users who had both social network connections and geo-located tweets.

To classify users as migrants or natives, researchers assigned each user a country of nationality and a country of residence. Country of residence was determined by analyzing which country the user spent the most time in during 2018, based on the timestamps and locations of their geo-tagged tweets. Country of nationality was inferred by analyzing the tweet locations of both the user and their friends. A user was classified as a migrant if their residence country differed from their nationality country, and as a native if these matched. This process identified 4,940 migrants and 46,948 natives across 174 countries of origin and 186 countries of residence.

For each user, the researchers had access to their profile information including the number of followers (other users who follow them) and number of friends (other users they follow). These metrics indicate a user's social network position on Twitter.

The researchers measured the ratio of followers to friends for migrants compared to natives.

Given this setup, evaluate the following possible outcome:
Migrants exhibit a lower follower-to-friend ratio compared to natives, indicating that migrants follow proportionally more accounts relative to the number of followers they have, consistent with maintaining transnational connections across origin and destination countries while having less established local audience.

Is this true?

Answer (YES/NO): NO